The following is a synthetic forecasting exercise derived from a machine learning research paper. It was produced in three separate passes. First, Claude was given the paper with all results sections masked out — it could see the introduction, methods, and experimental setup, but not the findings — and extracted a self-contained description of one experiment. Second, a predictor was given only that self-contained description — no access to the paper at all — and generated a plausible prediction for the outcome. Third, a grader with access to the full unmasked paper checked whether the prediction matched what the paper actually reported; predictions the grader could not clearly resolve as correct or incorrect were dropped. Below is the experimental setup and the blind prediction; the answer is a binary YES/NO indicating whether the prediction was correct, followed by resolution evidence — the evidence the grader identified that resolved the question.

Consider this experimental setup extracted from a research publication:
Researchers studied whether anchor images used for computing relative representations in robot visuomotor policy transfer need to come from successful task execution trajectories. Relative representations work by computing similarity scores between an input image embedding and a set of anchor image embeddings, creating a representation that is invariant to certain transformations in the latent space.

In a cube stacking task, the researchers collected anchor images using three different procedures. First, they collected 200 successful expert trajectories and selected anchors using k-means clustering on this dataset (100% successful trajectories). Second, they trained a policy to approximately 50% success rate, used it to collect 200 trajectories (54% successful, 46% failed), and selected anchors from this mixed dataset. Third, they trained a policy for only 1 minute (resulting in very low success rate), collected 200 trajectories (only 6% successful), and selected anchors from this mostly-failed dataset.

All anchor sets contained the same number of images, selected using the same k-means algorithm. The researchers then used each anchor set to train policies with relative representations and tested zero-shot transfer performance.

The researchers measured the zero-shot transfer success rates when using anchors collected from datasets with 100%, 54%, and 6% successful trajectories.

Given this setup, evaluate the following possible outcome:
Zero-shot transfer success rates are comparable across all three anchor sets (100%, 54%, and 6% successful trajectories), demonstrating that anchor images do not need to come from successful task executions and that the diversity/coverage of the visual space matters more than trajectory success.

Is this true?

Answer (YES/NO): NO